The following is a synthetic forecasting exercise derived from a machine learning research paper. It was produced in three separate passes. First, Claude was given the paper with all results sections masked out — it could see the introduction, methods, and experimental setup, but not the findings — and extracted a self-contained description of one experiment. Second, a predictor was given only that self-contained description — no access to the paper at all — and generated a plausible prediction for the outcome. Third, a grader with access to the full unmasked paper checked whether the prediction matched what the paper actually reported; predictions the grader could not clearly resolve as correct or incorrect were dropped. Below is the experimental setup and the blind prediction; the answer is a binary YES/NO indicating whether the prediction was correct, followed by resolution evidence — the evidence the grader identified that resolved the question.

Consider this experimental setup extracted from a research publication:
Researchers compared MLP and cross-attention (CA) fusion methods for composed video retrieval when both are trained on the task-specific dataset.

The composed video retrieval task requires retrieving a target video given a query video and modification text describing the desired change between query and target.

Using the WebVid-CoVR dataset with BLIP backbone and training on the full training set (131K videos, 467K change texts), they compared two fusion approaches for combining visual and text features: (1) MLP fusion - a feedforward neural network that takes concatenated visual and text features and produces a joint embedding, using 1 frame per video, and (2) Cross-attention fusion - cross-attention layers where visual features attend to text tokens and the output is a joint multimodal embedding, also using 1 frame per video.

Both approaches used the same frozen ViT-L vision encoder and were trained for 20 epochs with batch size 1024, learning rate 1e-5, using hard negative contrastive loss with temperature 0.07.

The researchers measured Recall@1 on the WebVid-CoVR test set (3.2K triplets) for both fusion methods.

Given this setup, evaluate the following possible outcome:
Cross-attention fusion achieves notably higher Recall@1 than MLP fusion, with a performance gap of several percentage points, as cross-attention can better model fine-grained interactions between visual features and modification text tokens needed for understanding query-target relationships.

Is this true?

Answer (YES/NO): NO